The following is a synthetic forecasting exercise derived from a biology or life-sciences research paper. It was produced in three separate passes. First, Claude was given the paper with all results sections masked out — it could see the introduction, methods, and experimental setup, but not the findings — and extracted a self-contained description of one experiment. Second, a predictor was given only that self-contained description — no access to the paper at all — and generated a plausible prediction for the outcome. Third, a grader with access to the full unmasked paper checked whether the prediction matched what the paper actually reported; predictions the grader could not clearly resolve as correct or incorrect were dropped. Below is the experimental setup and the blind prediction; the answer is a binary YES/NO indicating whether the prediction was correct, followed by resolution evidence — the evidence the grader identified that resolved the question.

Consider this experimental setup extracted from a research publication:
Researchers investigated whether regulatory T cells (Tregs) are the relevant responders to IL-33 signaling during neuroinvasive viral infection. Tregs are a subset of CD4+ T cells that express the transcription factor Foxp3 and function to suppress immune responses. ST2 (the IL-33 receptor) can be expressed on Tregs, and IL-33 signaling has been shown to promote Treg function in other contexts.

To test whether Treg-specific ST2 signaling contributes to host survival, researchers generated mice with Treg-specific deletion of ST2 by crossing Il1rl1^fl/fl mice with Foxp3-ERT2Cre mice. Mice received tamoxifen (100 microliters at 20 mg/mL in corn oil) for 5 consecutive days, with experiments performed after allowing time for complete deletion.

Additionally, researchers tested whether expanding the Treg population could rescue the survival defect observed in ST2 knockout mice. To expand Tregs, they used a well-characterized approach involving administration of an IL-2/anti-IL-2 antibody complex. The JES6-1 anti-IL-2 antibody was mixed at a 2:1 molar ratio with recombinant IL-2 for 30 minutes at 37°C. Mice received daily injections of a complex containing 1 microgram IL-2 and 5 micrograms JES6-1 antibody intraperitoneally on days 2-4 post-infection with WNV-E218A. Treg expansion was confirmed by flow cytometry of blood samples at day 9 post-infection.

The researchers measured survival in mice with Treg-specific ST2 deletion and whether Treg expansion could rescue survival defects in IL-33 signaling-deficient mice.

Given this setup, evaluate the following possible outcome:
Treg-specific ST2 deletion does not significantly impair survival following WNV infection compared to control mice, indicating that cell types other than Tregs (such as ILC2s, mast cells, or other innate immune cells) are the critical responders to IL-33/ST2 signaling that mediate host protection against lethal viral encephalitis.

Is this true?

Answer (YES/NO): YES